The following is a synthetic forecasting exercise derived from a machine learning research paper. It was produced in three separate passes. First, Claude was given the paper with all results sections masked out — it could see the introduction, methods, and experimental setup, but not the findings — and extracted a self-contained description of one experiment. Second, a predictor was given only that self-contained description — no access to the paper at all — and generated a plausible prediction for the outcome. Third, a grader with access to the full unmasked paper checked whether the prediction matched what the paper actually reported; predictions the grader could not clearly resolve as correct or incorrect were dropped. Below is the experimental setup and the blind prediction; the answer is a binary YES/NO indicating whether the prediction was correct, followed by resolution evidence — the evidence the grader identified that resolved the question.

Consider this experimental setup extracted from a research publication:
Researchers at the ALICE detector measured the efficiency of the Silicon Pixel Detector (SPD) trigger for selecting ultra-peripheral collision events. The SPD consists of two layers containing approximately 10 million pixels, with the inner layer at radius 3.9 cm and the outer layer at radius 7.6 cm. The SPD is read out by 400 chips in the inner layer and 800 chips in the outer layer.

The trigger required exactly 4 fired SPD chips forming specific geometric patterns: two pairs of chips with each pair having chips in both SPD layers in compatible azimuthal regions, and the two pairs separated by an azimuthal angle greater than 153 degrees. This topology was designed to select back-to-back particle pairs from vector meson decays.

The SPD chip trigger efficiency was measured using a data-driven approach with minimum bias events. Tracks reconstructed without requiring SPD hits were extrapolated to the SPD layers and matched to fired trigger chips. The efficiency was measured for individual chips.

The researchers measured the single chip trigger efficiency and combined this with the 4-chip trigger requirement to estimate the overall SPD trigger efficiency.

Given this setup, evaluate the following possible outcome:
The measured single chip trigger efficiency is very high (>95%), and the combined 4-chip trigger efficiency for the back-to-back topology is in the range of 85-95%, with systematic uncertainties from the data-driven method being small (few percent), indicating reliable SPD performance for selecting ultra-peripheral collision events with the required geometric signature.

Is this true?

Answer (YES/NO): NO